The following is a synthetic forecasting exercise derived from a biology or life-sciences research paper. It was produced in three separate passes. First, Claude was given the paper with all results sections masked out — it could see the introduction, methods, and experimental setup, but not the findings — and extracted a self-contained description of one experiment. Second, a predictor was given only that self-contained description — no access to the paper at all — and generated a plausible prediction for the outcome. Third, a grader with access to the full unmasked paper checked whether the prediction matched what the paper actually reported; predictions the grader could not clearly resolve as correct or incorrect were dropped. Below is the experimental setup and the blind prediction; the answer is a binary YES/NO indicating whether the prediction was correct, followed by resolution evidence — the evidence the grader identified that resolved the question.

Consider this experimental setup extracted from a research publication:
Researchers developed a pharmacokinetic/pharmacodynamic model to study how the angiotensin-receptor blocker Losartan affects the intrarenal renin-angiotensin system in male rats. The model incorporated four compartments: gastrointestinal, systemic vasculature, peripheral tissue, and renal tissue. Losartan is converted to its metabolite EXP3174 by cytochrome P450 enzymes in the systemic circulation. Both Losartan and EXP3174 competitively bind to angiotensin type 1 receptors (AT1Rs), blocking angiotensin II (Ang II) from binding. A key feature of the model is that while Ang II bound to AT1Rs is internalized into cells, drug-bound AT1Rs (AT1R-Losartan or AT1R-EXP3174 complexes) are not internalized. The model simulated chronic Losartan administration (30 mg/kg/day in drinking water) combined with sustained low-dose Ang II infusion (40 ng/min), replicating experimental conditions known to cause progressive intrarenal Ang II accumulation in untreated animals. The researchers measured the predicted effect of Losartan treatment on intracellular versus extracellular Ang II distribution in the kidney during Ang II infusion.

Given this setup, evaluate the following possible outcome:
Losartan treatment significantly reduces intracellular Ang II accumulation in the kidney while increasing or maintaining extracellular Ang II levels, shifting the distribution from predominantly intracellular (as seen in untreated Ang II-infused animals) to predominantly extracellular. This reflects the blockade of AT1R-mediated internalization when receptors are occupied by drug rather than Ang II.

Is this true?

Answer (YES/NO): YES